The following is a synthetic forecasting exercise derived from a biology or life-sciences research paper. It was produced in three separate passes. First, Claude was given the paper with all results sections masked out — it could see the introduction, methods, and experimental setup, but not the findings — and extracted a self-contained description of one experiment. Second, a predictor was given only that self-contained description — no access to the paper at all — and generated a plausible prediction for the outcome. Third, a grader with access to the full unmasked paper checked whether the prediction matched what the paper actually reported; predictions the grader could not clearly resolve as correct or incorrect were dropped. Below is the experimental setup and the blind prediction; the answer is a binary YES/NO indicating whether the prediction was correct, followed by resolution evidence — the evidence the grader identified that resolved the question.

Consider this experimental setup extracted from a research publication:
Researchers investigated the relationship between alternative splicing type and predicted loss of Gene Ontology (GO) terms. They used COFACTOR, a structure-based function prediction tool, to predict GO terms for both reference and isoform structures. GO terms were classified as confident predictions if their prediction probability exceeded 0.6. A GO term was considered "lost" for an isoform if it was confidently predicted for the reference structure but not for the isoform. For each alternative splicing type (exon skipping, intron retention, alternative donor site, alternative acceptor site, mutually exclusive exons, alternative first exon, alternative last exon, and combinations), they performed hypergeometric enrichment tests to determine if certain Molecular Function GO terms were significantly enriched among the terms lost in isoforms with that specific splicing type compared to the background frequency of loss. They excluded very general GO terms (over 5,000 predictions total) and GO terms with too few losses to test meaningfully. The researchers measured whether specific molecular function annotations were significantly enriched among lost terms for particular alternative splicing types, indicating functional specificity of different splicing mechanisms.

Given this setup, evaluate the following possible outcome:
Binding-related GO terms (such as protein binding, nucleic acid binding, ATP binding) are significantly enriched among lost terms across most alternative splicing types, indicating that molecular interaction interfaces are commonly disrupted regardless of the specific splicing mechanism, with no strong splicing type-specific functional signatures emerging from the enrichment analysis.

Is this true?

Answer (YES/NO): NO